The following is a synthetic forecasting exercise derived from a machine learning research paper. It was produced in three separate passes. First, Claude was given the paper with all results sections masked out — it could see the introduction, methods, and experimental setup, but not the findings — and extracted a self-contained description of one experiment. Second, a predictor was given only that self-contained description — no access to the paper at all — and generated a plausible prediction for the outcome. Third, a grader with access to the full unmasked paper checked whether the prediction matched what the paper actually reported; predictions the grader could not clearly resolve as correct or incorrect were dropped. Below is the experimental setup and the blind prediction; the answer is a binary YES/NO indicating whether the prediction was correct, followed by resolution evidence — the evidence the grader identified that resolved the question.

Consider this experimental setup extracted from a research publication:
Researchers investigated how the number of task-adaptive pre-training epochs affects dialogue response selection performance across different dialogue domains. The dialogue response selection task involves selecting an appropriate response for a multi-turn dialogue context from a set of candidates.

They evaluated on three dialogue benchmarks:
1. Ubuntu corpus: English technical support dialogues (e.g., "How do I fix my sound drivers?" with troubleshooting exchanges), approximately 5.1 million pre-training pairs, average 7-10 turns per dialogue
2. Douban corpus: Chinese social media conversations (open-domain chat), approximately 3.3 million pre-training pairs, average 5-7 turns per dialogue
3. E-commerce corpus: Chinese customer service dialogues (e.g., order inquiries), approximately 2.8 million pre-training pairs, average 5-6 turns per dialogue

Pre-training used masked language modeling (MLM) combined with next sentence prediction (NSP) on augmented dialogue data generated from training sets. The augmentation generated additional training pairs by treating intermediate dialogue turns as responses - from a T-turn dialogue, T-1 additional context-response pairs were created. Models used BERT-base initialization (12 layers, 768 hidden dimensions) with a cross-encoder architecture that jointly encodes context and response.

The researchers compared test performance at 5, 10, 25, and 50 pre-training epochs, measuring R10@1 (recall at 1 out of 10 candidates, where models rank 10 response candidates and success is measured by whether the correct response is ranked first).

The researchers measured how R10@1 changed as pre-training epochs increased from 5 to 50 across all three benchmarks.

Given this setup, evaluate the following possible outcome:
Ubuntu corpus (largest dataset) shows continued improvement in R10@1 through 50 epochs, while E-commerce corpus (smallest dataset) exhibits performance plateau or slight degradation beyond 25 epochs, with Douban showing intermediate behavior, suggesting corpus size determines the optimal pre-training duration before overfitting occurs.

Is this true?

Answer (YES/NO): NO